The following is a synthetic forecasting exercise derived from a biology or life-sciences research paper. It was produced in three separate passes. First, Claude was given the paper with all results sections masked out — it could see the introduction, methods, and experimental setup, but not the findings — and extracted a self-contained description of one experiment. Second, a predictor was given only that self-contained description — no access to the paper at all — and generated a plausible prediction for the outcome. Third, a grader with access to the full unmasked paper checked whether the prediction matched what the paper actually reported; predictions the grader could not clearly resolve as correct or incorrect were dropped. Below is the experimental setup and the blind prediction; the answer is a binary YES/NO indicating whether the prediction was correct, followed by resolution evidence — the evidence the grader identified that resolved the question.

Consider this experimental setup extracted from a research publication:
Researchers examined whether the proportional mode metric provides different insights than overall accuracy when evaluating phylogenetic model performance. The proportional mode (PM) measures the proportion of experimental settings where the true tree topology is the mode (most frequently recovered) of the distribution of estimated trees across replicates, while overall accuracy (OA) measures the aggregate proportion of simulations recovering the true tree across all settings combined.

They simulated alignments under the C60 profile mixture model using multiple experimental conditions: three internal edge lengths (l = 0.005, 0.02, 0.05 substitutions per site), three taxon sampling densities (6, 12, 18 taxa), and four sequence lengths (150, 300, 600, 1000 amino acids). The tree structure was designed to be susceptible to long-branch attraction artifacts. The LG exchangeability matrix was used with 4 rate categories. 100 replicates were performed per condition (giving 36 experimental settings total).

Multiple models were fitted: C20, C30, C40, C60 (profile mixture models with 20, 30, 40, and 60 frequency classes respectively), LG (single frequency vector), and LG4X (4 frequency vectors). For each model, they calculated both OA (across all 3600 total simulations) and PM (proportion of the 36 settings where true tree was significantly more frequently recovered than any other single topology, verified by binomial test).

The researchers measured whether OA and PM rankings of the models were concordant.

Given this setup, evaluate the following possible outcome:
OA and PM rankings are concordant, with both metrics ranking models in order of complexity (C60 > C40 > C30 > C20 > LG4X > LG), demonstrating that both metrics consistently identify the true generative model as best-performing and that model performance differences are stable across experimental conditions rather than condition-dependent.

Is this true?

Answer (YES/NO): NO